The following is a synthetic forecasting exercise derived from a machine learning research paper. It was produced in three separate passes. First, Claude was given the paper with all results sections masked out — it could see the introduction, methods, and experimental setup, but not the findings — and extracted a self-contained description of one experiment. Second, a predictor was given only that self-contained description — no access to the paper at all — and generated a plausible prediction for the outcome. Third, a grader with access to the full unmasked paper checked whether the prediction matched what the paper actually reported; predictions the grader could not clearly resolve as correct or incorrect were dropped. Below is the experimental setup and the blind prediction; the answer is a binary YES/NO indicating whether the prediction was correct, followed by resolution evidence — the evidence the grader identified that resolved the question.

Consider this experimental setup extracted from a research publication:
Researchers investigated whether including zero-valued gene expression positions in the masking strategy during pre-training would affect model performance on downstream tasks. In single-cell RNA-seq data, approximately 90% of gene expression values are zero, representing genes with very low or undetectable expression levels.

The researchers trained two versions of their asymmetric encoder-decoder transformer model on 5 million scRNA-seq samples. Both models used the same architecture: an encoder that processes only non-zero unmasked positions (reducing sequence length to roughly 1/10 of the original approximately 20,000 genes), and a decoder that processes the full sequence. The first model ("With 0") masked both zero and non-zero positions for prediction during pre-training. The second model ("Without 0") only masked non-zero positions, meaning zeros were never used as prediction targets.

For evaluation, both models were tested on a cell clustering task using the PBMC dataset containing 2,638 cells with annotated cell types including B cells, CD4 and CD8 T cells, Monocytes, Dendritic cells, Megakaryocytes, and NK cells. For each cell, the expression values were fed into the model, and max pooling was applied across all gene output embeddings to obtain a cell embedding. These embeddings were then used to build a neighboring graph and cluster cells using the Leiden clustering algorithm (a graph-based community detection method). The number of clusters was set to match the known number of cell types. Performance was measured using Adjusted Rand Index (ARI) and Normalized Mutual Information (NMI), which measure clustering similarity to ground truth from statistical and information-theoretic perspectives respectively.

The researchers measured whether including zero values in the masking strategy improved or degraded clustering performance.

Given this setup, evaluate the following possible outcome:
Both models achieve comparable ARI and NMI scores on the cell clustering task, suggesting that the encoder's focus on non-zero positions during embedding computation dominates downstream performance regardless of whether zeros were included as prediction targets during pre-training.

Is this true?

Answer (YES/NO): NO